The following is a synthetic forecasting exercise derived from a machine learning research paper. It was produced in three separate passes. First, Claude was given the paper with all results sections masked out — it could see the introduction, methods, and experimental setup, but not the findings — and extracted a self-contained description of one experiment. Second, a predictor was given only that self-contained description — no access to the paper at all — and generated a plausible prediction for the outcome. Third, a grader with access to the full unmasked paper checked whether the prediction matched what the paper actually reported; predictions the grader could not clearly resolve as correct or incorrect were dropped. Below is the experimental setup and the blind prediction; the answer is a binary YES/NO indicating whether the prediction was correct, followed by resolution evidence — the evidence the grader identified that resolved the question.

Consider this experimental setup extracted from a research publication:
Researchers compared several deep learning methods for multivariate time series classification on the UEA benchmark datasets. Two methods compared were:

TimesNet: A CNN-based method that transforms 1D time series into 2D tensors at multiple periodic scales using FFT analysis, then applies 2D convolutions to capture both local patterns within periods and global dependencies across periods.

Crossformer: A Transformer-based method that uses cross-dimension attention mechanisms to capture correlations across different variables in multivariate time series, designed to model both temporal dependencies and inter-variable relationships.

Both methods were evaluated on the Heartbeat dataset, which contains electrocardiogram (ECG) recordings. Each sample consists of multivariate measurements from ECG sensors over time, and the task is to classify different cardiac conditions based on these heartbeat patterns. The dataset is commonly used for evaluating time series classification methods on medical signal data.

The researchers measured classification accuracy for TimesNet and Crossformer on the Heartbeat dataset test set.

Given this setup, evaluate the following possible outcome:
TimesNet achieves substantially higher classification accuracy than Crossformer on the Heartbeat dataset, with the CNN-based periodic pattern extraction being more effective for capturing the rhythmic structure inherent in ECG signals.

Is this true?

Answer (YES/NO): NO